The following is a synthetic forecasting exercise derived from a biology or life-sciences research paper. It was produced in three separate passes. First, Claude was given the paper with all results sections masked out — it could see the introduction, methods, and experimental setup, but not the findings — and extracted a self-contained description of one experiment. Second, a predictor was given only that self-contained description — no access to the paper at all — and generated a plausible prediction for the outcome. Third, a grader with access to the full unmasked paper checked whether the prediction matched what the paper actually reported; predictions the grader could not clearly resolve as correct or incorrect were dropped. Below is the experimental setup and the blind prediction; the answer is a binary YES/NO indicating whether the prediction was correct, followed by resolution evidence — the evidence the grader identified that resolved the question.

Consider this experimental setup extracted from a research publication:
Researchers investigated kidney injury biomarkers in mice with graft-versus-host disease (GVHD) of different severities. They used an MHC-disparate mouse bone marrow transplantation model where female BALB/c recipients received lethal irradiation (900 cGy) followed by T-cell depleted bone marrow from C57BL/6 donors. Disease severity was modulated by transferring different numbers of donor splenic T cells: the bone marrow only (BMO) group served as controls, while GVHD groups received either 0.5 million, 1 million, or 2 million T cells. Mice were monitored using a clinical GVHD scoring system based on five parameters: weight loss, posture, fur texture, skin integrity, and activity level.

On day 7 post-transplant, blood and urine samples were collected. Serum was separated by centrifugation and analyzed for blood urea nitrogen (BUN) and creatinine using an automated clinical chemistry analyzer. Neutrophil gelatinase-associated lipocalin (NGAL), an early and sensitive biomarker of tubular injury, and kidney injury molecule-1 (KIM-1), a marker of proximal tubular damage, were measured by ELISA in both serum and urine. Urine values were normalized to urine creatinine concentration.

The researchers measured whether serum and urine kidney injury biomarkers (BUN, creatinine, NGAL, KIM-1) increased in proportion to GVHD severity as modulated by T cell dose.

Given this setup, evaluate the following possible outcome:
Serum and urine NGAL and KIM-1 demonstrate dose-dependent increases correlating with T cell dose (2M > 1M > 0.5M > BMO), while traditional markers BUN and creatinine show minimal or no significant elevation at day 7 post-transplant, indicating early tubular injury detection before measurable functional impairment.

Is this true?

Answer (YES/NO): NO